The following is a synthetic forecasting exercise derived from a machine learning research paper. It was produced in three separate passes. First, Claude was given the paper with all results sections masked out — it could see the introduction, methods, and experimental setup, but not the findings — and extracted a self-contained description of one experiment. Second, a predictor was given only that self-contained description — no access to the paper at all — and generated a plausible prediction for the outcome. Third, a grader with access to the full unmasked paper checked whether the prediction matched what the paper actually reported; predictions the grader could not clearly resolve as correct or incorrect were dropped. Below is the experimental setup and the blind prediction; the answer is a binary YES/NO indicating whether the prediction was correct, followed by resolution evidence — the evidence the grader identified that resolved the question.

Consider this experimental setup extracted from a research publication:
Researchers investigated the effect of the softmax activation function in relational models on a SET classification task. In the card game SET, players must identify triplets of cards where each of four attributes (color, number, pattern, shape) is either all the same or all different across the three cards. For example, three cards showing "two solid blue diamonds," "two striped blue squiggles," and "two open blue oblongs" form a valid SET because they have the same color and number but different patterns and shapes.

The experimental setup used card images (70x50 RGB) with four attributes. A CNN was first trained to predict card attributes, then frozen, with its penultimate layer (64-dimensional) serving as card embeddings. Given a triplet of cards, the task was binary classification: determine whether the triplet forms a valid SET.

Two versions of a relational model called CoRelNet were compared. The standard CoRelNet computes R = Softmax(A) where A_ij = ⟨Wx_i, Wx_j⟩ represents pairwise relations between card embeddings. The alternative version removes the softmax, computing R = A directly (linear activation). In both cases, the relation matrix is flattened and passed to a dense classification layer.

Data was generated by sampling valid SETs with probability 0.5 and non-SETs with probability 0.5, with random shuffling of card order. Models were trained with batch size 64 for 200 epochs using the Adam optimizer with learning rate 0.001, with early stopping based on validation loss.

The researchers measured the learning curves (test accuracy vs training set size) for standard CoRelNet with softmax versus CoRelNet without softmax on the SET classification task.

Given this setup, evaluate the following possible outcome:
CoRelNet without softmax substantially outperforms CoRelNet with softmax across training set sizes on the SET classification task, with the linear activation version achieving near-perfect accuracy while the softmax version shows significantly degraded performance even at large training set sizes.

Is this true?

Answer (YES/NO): NO